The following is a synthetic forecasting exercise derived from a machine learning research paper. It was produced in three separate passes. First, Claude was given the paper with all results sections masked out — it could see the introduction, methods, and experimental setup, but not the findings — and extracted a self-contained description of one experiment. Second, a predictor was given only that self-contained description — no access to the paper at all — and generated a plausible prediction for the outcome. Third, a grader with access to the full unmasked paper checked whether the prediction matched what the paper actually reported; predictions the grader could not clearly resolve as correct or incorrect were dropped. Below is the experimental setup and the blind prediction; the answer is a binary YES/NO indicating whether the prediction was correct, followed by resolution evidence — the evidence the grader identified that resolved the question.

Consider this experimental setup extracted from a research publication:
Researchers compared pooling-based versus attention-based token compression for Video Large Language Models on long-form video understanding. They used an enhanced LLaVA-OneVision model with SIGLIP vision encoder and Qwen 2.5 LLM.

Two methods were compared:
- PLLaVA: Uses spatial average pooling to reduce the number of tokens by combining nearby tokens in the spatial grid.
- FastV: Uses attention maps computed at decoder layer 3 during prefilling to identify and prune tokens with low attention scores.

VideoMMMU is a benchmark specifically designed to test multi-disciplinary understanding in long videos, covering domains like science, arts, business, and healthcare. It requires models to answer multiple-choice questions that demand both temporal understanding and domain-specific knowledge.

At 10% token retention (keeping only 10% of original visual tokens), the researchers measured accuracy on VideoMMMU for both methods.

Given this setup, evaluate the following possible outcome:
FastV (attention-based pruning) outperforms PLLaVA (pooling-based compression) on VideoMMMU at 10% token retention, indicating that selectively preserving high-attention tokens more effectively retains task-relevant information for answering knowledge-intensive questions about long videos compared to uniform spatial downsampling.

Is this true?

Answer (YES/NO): NO